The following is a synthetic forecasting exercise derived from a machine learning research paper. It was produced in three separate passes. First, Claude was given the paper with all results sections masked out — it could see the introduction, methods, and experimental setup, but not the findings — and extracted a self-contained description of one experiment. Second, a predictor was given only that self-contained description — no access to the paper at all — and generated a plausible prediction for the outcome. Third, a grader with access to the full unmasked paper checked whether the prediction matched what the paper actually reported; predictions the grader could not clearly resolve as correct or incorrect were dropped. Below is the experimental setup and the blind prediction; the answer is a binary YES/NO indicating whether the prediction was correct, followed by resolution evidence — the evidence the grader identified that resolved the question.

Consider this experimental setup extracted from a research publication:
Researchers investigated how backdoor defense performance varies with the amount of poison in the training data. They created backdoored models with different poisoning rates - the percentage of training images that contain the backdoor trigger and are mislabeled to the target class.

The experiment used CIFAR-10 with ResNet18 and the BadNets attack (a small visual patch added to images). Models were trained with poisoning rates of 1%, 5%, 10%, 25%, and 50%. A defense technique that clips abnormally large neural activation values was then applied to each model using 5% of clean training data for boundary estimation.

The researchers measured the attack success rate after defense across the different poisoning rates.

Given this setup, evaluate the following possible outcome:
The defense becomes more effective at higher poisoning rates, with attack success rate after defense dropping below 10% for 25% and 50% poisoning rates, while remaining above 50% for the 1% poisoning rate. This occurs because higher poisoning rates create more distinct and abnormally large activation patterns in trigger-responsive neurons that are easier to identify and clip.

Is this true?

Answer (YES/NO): NO